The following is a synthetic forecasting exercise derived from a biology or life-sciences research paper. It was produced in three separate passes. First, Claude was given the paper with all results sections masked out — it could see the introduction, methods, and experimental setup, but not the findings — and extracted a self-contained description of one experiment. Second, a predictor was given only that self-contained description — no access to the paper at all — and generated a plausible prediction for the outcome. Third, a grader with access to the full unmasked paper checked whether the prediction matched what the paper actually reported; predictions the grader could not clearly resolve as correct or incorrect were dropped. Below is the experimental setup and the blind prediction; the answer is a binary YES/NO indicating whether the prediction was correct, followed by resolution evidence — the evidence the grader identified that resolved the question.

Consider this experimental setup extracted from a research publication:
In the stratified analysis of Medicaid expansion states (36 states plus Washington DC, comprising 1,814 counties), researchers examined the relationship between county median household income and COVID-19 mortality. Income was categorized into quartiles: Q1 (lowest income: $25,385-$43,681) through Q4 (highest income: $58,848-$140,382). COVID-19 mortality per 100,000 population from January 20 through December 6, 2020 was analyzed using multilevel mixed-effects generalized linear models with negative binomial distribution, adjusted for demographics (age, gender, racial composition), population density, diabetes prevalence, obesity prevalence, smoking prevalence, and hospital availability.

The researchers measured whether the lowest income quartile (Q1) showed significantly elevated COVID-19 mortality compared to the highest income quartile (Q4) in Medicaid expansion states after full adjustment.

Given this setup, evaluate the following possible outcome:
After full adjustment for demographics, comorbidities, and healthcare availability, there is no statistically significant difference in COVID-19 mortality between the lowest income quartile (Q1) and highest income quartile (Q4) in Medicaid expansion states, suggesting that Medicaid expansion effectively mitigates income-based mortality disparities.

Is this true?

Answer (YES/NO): YES